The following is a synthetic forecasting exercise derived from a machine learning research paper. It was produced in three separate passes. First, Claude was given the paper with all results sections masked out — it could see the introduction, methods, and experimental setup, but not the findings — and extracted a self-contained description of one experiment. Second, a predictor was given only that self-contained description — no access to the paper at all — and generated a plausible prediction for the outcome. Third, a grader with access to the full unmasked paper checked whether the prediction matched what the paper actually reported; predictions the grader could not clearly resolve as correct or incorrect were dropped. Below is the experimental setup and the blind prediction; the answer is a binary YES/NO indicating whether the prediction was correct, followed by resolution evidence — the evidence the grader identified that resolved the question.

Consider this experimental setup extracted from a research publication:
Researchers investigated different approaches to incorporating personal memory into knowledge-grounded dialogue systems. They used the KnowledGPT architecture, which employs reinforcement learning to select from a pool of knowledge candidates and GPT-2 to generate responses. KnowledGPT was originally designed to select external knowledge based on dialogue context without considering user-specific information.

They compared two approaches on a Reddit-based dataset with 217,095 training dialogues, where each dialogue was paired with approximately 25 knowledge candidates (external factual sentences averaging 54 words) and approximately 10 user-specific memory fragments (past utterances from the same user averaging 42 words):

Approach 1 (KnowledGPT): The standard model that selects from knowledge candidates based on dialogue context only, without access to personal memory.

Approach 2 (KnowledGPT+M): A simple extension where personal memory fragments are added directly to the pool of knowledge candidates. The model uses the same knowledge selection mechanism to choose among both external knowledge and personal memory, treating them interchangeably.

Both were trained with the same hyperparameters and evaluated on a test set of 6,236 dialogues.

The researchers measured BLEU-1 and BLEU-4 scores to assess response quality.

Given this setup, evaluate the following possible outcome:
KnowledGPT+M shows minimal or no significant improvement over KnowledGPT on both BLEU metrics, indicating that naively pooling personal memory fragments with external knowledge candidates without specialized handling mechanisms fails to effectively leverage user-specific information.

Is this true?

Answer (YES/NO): NO